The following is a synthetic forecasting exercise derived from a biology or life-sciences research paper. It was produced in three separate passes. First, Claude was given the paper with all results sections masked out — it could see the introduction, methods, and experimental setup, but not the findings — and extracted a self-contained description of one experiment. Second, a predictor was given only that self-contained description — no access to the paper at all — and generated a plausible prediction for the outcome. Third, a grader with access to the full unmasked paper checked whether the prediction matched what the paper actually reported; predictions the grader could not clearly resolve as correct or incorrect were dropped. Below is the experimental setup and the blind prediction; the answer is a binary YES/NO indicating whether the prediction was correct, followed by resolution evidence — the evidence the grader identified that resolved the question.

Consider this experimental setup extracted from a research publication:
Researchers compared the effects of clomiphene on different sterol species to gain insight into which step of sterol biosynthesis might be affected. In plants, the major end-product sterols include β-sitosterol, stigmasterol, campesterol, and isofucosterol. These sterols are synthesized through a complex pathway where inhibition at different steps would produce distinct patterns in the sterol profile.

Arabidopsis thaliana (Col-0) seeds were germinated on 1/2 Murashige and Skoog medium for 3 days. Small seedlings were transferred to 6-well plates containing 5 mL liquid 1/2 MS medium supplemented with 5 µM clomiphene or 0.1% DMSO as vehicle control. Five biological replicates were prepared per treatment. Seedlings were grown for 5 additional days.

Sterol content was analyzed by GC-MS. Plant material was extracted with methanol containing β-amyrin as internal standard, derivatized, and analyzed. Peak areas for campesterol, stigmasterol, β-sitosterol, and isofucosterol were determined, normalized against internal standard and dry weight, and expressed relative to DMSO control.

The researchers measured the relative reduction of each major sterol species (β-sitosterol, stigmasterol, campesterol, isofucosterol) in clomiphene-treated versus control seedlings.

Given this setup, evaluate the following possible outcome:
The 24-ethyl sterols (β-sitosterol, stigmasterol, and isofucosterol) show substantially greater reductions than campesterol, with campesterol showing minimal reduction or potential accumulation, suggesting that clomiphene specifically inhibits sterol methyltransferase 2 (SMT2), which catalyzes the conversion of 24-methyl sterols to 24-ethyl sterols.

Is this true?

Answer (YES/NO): NO